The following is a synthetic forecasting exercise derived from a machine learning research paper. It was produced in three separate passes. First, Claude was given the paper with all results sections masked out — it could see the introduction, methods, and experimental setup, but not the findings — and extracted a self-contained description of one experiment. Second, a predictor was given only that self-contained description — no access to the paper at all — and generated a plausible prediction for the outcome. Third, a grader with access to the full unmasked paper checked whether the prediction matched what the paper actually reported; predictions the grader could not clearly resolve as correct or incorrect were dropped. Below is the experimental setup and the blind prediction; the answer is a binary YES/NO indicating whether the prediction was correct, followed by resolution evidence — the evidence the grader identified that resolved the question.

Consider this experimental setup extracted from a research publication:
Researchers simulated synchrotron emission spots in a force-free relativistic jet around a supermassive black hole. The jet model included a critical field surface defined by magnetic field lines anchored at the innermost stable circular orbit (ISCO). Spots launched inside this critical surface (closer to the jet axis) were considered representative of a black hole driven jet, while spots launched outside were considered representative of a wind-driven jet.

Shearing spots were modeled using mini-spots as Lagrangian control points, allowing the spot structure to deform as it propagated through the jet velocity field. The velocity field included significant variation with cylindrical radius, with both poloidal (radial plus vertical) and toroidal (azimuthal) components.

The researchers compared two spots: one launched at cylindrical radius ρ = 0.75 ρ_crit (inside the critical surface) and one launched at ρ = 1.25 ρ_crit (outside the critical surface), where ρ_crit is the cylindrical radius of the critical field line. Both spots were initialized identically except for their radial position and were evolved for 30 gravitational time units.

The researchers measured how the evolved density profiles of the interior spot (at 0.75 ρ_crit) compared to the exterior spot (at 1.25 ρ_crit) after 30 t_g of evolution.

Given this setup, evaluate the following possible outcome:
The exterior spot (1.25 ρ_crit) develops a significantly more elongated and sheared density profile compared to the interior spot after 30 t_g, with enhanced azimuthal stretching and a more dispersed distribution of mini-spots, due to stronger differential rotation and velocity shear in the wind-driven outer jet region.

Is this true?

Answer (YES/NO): NO